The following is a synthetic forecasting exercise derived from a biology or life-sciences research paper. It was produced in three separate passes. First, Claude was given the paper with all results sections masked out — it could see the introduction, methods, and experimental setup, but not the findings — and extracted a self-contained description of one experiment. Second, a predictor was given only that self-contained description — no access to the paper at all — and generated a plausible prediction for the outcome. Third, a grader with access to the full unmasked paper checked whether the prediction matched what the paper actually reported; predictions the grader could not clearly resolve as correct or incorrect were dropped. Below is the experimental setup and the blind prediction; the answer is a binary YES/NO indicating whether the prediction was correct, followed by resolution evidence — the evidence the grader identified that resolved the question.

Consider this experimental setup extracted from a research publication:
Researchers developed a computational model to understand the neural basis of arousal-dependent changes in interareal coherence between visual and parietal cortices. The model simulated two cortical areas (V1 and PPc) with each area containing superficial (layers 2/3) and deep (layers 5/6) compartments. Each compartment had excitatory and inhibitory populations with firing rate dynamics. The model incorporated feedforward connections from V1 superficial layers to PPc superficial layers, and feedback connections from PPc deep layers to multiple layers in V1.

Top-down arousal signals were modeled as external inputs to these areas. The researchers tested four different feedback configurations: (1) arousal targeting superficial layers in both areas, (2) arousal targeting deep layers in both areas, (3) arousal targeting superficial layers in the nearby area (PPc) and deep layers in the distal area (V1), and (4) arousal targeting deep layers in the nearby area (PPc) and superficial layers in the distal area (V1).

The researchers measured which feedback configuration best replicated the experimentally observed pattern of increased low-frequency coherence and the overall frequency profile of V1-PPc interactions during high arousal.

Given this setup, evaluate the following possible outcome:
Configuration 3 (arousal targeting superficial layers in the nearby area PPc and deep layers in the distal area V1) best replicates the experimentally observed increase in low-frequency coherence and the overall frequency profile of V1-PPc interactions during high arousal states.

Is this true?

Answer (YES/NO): NO